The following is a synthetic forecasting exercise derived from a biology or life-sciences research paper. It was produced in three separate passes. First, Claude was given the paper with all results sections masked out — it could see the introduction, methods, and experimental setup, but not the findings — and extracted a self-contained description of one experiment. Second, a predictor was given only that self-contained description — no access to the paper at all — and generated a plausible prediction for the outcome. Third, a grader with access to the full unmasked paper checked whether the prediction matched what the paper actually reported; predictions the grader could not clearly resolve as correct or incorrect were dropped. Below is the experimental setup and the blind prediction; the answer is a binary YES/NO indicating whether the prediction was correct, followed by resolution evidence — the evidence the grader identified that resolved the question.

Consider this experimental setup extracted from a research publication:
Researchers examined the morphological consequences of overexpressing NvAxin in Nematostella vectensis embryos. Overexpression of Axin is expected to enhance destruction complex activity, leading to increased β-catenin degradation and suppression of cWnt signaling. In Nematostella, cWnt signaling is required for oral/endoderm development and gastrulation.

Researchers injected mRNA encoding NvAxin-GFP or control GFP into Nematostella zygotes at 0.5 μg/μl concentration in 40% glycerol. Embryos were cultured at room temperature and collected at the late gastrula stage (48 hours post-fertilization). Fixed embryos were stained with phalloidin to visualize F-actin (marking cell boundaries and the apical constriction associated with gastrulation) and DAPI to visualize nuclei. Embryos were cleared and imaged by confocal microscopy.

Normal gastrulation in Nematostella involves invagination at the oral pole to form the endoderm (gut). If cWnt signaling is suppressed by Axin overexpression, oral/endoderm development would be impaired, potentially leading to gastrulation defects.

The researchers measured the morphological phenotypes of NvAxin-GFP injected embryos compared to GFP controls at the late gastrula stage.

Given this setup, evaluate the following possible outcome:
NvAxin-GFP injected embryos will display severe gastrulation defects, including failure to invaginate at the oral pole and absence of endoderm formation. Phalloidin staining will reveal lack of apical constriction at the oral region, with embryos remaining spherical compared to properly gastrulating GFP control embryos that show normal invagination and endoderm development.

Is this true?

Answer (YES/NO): NO